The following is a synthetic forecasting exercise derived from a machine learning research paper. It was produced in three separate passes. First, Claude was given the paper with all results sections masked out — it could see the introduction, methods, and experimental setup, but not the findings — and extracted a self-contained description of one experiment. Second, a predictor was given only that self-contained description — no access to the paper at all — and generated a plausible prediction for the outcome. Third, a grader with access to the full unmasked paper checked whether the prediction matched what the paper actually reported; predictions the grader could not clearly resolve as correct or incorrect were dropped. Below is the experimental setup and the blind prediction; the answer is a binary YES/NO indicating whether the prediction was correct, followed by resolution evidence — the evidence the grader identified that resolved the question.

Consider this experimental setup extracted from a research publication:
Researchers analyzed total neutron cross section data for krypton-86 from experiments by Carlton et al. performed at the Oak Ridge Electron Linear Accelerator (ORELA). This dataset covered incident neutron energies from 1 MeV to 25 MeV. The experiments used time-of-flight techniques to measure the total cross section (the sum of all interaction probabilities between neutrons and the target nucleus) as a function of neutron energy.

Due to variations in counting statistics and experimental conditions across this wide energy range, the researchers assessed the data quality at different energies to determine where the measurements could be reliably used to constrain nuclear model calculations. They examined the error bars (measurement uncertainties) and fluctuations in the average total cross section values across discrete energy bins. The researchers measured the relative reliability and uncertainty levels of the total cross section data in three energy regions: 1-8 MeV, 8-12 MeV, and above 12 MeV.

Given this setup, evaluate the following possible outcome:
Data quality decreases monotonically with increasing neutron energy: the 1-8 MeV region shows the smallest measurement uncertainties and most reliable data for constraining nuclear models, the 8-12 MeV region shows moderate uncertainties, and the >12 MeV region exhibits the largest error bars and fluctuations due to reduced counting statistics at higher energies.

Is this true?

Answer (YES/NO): YES